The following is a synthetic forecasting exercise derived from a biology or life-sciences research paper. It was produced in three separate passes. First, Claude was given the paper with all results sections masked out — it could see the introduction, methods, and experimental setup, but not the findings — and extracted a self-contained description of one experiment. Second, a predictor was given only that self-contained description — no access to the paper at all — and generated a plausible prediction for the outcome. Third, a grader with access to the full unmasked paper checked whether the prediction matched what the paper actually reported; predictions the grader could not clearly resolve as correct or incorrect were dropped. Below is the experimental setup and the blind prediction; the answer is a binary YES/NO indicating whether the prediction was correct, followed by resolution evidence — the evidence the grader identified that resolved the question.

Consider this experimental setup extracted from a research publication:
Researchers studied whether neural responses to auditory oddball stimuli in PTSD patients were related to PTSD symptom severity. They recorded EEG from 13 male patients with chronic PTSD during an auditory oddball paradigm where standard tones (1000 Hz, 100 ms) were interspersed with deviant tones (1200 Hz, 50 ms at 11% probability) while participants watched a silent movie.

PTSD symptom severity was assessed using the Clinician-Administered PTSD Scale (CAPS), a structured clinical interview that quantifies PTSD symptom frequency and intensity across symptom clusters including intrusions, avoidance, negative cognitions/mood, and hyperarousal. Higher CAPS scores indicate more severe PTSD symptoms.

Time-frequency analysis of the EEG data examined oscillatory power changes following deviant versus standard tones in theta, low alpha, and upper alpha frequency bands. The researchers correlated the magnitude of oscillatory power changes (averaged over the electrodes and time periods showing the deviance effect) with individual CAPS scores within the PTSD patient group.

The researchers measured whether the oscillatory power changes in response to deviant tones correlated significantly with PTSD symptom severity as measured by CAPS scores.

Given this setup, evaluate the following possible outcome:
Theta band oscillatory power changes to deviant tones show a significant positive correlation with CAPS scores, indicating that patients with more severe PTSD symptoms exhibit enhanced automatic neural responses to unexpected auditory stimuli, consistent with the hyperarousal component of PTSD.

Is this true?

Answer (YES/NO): NO